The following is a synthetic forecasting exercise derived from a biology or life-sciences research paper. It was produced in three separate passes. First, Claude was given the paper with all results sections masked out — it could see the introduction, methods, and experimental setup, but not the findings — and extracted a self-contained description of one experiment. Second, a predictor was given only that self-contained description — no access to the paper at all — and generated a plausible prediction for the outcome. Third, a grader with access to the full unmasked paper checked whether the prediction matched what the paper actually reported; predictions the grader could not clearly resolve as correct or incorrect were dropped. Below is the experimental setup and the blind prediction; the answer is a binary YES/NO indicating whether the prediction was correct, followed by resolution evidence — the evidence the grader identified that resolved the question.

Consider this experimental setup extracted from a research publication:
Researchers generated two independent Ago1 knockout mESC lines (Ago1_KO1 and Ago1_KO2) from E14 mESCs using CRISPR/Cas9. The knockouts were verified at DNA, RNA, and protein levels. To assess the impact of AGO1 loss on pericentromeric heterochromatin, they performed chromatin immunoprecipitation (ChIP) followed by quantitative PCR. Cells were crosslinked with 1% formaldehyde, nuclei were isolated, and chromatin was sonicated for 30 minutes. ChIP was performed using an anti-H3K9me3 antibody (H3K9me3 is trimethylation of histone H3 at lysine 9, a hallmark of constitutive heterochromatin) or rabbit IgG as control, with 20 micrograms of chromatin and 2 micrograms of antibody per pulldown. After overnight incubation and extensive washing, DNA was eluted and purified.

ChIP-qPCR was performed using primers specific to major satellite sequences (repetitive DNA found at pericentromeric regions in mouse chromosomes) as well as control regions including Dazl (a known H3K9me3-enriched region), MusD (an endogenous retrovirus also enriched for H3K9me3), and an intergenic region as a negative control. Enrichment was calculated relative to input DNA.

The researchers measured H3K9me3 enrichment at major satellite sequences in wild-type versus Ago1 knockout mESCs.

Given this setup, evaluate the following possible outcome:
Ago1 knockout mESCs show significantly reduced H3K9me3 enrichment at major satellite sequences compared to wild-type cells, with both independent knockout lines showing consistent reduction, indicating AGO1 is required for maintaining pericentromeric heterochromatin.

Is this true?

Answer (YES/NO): YES